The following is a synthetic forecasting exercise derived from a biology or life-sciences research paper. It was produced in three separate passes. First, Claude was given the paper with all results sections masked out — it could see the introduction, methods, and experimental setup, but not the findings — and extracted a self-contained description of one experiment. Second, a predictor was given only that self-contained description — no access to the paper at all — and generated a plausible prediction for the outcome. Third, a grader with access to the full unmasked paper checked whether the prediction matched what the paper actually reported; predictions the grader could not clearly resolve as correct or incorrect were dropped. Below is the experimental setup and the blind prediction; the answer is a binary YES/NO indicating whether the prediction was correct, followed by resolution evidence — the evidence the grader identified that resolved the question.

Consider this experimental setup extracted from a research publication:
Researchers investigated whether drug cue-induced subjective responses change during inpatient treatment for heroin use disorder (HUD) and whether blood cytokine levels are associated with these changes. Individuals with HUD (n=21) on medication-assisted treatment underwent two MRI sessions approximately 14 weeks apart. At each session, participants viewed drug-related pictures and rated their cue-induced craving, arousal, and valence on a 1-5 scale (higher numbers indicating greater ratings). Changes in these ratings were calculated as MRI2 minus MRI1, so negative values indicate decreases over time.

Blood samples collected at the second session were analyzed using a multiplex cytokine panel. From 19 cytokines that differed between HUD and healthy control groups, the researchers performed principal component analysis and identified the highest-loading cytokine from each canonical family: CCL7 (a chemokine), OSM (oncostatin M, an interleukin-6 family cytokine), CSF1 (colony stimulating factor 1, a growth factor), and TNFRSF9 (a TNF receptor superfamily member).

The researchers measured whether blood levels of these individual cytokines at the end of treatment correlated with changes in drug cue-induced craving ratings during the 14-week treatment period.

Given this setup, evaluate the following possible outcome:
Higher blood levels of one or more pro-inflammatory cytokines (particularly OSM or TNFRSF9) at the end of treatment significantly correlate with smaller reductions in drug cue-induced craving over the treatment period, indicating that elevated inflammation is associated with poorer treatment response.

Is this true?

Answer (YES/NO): NO